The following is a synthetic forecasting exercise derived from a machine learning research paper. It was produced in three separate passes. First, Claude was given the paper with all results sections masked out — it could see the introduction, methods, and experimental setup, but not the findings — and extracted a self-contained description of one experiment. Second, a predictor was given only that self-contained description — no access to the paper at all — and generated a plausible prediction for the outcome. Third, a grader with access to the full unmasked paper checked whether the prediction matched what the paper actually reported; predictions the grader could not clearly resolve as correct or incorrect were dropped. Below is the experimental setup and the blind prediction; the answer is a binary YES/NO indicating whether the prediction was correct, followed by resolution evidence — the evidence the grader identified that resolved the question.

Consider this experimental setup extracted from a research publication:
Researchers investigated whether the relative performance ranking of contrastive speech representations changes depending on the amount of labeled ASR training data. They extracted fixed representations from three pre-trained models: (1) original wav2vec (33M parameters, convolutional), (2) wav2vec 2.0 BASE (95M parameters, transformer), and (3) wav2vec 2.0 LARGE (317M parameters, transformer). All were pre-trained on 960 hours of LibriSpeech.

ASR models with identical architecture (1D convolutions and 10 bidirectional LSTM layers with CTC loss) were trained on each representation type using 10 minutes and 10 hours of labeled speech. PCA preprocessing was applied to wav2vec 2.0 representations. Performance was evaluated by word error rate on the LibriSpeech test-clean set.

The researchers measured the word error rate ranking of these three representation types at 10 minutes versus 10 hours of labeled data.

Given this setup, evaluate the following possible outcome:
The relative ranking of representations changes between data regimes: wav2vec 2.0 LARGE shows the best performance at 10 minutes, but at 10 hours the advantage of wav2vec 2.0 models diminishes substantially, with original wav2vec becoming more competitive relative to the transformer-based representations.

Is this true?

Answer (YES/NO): NO